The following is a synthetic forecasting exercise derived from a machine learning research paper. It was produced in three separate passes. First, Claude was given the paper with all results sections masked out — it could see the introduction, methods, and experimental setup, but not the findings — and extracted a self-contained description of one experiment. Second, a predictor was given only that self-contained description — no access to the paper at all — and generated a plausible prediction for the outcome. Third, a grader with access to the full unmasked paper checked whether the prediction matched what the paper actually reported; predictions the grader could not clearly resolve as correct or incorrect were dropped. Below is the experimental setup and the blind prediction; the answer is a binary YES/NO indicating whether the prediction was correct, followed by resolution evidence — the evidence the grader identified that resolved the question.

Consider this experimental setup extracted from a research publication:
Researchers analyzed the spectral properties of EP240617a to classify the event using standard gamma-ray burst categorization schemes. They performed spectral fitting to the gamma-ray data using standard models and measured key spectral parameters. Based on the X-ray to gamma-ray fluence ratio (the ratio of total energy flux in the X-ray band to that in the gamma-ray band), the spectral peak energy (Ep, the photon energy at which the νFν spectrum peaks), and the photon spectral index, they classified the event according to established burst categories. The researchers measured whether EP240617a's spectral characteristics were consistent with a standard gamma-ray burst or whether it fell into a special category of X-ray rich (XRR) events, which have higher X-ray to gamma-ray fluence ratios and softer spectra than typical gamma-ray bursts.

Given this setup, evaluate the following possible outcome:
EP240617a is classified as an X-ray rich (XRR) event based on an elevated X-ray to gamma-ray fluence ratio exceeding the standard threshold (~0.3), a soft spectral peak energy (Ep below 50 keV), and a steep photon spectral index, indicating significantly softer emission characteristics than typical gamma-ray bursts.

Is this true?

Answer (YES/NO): YES